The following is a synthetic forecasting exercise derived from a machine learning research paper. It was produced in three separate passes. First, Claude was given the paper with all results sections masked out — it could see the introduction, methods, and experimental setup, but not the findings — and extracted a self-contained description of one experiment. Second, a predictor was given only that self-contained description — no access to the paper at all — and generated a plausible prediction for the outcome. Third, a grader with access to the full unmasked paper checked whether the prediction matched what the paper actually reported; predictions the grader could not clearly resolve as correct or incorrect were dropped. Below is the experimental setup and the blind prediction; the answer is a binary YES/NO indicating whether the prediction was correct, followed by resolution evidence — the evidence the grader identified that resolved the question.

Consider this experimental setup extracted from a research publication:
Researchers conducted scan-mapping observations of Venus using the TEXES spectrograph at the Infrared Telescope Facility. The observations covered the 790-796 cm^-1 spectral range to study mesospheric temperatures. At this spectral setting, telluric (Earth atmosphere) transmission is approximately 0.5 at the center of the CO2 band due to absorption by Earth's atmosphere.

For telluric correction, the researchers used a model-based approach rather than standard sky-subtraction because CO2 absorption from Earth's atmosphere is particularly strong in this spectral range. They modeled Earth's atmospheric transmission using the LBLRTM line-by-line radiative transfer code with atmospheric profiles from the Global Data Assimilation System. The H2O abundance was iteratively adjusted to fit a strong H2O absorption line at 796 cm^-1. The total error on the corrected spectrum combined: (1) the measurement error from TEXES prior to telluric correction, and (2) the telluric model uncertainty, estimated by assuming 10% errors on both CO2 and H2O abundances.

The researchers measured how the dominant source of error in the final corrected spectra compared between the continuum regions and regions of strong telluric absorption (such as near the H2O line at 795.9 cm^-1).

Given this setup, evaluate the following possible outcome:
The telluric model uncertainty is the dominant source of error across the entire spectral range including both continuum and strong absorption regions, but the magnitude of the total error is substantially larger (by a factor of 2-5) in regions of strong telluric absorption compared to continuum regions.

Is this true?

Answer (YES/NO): NO